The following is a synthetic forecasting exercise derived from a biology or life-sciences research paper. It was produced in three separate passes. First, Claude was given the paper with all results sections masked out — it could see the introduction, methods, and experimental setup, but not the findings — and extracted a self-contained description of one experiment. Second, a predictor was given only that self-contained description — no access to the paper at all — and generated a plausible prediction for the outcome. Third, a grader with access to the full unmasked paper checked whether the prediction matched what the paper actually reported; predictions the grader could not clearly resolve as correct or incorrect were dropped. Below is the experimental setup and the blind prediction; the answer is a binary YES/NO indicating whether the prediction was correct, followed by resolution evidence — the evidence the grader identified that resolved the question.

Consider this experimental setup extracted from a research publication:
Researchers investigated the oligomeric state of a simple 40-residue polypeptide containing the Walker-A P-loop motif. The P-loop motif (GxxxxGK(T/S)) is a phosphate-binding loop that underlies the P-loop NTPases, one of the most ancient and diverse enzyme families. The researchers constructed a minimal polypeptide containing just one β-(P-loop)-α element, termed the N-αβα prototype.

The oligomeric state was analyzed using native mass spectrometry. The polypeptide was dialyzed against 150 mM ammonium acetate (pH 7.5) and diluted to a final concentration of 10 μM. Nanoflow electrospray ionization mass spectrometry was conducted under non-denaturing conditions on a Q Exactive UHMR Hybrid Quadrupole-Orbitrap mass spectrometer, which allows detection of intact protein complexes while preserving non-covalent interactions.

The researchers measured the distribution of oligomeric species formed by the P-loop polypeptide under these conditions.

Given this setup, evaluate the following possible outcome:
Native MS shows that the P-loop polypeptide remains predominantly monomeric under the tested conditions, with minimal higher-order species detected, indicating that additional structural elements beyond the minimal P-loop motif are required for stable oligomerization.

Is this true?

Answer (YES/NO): NO